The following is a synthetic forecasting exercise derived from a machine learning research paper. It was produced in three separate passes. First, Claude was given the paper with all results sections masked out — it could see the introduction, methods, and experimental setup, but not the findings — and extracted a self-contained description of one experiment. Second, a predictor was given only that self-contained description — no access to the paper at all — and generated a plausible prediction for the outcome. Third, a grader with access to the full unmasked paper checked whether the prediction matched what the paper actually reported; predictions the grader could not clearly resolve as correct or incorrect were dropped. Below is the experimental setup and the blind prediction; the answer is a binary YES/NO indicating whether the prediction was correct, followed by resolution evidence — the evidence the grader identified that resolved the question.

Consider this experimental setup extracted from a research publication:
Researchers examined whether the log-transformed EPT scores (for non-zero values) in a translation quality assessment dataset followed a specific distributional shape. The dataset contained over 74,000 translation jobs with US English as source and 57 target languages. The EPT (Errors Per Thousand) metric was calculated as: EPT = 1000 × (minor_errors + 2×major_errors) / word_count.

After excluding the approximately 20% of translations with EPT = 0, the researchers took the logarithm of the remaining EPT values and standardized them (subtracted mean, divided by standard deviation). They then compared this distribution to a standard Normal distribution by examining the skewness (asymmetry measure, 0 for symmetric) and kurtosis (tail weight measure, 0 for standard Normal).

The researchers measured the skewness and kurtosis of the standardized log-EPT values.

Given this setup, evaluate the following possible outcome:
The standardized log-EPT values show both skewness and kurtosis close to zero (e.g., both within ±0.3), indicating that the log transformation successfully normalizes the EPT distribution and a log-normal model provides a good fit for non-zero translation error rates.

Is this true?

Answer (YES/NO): YES